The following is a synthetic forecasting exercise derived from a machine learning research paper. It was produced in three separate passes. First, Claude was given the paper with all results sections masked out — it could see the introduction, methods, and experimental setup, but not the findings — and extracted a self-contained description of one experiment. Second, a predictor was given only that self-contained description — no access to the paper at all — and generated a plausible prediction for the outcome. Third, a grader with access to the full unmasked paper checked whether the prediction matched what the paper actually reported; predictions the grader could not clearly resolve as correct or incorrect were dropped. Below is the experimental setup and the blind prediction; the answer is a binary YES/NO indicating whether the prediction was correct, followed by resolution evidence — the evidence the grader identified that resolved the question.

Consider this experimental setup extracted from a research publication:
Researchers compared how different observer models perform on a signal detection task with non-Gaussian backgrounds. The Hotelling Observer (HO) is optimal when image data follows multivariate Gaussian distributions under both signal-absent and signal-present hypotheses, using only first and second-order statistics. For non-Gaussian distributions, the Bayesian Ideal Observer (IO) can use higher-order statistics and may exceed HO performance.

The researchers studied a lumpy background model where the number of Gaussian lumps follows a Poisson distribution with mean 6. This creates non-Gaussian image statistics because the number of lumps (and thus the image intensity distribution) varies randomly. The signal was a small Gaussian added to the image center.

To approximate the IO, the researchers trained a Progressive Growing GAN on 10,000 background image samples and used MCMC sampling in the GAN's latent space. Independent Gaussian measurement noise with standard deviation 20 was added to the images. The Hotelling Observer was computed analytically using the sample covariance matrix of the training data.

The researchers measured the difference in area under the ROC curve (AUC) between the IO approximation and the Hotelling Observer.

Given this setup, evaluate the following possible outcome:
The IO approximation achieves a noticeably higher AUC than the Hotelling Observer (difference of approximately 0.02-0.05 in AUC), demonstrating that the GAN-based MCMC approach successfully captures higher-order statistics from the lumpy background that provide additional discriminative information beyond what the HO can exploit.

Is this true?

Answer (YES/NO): NO